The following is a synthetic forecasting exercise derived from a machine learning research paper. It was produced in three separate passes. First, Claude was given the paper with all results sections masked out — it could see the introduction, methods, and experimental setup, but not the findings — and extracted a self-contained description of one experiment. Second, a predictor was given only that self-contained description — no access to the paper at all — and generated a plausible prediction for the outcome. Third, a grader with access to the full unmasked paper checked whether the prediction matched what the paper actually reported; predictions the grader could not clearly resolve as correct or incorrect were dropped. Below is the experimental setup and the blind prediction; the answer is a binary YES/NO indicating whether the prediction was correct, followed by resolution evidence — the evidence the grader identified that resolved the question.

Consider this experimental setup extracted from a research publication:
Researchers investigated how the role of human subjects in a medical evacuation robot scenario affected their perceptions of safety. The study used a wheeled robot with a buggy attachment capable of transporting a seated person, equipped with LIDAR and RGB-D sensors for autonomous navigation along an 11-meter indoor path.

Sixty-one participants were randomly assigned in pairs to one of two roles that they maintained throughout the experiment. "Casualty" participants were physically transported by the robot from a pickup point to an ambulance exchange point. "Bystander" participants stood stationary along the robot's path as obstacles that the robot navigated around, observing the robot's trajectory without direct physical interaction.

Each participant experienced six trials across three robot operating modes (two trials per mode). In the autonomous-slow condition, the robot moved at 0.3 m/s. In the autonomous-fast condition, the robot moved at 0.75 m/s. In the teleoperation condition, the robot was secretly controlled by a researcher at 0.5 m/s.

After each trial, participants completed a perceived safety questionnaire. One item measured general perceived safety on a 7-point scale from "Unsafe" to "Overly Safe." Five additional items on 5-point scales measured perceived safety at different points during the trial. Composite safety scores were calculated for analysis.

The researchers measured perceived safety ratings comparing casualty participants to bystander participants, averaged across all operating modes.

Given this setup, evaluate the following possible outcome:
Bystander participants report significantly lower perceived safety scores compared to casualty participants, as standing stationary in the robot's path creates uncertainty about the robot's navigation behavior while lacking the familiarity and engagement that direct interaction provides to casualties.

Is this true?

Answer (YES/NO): NO